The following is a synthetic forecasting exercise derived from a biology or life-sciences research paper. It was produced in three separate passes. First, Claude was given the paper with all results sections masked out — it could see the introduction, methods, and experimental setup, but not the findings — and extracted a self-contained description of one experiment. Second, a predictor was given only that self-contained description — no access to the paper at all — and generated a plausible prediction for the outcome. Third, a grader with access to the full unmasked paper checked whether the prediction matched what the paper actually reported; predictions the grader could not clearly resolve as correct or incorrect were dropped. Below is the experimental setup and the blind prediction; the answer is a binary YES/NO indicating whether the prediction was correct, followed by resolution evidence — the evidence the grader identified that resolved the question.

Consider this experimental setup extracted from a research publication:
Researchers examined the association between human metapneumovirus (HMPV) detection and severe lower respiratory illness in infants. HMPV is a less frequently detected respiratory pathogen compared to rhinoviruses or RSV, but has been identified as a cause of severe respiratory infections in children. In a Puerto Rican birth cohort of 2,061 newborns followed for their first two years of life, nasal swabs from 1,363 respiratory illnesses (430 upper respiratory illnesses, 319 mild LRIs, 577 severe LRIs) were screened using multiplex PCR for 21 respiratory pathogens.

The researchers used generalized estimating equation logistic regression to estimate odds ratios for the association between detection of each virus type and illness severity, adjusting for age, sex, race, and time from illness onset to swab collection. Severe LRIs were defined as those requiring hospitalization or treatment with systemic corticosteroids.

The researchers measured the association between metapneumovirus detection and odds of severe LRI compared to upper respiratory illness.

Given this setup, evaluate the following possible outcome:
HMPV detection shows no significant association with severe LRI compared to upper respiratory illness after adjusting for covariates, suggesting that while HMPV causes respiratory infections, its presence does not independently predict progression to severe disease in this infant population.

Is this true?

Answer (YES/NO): NO